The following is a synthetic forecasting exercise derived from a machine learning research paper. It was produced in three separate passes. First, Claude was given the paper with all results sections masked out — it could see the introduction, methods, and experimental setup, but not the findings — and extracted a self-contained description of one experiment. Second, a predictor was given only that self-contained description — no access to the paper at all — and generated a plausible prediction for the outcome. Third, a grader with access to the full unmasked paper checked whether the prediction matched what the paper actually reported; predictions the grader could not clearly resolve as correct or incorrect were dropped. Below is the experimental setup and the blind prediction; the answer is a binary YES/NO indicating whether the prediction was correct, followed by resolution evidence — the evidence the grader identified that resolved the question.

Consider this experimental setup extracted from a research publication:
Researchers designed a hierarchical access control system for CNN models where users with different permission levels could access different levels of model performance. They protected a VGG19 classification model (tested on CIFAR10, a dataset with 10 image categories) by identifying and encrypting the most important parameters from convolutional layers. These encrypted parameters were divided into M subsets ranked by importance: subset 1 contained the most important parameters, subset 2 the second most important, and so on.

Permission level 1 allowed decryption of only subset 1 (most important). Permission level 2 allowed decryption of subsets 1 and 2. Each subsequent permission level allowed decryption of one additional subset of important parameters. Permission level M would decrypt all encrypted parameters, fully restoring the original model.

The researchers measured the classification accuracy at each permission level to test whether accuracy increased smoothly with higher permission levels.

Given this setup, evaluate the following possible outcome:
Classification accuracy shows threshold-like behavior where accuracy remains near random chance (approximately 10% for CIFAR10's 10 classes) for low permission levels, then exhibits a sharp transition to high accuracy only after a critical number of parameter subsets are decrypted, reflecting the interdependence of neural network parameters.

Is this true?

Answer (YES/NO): NO